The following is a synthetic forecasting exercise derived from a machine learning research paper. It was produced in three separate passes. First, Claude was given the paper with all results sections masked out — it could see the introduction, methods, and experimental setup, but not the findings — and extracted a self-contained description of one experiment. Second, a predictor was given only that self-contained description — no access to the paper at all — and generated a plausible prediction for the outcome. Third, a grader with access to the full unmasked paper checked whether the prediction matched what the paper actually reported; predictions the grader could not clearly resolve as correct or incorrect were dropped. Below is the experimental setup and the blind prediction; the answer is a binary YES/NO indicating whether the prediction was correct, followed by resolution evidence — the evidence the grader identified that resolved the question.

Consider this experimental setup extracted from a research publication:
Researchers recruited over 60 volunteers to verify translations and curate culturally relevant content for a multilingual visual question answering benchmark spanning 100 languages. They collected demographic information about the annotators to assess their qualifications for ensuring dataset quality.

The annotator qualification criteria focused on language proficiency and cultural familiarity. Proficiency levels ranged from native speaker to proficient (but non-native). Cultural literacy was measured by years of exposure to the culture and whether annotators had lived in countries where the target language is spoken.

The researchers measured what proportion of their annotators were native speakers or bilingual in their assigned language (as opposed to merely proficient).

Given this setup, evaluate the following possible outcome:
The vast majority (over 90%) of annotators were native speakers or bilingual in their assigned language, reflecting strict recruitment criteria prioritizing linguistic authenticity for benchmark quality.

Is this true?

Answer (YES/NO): NO